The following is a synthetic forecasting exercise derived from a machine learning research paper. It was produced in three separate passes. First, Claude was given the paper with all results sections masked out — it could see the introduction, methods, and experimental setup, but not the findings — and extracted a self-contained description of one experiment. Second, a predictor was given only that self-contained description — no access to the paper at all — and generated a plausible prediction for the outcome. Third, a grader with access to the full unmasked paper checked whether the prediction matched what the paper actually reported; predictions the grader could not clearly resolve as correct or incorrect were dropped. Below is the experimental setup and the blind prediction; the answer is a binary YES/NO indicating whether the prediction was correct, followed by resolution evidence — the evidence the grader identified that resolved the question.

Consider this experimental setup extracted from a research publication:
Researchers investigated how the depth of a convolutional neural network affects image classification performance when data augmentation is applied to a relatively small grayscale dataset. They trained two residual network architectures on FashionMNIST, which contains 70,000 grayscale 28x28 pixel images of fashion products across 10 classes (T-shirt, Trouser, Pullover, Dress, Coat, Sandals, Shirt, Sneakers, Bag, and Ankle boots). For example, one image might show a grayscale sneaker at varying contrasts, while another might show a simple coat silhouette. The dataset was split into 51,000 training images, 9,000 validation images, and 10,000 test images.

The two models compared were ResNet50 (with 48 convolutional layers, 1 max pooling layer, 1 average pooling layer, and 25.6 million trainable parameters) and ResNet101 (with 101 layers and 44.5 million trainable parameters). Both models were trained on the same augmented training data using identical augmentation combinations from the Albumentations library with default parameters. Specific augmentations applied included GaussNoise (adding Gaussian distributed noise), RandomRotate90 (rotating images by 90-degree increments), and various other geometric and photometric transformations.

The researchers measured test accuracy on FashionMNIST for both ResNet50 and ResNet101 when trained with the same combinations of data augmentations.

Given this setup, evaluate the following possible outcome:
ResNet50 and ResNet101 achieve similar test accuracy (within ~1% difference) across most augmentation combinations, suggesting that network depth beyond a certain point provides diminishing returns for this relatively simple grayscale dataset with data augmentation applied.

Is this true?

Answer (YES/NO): NO